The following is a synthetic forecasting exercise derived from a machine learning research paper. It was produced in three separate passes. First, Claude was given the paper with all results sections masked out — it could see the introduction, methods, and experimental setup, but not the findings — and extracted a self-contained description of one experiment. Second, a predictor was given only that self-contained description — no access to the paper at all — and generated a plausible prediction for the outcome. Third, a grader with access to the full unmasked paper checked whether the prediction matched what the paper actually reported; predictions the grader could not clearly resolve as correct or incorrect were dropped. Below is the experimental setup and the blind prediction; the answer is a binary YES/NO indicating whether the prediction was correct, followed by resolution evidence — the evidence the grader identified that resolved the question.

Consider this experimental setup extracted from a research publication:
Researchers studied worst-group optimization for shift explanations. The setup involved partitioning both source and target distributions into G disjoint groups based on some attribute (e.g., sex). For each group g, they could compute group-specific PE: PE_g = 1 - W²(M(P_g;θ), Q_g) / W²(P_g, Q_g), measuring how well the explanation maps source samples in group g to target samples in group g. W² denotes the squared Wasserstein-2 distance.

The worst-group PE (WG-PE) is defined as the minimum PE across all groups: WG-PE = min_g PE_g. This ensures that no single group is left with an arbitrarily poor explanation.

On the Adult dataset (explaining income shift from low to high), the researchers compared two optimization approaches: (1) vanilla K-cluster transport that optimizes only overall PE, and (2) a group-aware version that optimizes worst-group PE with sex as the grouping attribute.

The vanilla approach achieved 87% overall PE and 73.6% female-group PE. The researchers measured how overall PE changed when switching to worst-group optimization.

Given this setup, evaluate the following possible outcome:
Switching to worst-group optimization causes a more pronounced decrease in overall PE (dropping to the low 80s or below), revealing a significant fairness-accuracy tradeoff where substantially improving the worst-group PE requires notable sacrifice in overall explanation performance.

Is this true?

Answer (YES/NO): NO